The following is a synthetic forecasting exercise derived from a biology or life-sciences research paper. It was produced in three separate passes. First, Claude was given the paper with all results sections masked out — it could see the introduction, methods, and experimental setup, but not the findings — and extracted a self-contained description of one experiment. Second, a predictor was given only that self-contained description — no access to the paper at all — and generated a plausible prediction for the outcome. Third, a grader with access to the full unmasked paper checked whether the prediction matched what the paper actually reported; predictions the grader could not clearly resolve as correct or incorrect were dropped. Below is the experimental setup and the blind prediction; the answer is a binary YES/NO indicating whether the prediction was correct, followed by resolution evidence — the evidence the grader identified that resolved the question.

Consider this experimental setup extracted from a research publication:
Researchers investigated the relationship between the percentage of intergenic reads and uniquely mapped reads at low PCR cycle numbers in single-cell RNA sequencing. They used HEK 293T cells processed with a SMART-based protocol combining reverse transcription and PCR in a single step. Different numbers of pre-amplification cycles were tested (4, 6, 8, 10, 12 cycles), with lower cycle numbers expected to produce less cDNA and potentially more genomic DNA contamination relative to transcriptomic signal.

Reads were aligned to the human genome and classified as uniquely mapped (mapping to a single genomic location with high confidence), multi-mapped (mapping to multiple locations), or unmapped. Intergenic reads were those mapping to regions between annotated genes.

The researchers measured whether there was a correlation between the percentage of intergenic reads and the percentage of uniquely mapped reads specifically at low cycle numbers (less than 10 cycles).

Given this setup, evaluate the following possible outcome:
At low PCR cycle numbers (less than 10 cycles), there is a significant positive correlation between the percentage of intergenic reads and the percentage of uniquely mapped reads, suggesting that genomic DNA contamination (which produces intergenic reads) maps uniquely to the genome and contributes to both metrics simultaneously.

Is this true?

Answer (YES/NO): NO